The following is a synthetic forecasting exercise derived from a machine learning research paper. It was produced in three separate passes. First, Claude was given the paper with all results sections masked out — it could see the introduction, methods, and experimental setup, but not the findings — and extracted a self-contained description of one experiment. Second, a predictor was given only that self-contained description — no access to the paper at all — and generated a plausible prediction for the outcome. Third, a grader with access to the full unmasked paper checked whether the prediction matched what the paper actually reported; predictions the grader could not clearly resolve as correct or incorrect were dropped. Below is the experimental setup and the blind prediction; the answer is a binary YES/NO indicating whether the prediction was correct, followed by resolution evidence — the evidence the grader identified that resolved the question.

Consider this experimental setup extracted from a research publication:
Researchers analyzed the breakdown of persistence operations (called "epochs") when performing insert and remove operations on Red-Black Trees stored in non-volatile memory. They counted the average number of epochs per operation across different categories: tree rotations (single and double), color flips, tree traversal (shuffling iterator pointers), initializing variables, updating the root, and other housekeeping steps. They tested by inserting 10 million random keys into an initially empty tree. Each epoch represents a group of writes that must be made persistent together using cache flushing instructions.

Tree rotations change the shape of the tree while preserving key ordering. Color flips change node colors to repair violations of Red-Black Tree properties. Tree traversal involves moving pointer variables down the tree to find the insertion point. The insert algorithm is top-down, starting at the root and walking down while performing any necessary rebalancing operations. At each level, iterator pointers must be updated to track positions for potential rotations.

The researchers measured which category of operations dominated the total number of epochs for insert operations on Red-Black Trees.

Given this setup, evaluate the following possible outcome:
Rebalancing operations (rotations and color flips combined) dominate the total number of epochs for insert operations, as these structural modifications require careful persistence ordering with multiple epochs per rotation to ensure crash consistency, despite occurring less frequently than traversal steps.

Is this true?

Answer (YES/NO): NO